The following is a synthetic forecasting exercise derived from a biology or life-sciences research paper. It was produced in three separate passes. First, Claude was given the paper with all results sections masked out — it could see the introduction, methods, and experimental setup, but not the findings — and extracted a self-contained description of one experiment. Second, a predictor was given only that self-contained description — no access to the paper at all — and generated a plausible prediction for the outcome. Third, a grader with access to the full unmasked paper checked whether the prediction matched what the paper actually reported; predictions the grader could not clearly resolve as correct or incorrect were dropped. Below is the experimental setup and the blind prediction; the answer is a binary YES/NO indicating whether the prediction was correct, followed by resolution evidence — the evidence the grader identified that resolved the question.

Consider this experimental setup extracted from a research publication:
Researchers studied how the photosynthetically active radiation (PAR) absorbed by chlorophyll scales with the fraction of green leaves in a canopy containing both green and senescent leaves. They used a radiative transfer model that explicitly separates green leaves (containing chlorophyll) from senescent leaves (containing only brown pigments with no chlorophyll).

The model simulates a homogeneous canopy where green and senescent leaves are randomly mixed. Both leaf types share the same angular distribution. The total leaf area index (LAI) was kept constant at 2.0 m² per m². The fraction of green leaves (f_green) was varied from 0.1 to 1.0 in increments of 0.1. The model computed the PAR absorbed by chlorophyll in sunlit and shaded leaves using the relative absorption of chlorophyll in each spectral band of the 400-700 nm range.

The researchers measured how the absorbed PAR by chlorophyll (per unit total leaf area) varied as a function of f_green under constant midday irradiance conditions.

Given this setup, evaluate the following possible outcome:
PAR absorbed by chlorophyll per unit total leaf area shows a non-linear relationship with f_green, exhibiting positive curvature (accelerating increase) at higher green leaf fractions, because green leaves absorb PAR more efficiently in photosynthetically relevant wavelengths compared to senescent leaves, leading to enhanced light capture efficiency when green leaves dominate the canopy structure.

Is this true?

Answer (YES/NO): NO